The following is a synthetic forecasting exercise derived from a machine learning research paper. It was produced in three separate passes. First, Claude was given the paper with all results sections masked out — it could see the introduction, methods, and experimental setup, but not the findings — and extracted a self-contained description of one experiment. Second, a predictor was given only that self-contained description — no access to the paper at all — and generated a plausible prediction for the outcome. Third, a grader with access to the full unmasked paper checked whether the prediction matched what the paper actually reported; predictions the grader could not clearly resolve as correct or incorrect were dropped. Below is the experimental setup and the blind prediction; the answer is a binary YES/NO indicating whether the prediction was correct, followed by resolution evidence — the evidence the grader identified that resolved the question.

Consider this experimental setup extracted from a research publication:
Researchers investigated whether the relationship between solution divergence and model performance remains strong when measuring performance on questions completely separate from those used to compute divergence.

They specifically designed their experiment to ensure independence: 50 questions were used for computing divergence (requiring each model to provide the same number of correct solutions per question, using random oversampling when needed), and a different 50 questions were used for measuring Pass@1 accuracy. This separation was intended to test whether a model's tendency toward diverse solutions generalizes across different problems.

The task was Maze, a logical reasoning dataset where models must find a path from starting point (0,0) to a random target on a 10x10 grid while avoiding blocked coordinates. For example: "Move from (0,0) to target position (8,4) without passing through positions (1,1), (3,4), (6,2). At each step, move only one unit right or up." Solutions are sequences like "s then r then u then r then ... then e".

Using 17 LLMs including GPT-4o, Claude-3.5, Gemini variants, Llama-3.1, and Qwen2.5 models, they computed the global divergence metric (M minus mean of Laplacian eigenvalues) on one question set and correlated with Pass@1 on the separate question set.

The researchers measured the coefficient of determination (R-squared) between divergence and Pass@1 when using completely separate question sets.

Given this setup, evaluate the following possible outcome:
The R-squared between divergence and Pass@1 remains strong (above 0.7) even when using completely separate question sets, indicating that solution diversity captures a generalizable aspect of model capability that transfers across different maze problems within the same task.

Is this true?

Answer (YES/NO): YES